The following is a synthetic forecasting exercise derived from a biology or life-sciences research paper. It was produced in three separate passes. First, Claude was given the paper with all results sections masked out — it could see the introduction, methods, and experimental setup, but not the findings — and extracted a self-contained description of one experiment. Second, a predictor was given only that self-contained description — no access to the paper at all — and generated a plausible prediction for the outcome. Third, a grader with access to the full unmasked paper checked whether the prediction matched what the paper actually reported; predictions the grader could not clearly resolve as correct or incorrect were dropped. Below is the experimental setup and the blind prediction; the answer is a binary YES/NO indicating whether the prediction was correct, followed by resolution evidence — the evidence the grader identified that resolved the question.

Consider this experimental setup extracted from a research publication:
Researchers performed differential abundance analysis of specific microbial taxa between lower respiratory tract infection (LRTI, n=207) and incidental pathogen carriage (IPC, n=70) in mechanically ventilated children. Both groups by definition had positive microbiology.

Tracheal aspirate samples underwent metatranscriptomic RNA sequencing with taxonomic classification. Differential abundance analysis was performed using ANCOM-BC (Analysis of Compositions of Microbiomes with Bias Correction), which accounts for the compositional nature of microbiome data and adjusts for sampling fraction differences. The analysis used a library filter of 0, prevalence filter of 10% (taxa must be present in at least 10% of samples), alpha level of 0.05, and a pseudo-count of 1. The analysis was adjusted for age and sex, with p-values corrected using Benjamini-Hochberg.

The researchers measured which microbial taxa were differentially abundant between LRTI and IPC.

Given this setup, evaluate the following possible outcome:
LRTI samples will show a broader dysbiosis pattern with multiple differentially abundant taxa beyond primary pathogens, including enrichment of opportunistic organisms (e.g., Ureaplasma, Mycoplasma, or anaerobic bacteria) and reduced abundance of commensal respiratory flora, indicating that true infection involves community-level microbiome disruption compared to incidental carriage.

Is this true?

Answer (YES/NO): NO